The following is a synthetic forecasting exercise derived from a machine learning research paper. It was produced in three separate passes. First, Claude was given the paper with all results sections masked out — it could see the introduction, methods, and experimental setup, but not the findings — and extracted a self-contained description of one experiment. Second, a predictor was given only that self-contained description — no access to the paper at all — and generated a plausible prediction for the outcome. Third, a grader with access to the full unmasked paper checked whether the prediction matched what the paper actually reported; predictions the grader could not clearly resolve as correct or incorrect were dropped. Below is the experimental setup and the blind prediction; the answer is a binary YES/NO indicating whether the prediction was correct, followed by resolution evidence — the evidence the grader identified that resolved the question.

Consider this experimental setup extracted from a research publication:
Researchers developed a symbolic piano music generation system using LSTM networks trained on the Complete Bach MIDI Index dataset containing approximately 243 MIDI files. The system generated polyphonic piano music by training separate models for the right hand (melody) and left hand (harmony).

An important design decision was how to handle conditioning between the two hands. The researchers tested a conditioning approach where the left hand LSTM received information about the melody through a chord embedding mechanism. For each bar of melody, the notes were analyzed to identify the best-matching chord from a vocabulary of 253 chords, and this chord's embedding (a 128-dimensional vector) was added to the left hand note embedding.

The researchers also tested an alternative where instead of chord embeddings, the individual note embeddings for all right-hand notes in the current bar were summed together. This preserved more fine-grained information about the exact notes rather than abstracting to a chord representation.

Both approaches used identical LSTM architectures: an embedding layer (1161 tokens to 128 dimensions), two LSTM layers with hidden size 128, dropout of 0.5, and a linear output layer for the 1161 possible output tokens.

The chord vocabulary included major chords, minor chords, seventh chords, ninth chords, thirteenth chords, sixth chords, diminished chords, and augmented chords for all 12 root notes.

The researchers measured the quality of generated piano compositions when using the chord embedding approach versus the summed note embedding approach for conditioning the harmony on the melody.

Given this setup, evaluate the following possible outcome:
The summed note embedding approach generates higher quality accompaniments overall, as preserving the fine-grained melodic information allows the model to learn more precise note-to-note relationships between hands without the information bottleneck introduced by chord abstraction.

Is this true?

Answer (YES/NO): NO